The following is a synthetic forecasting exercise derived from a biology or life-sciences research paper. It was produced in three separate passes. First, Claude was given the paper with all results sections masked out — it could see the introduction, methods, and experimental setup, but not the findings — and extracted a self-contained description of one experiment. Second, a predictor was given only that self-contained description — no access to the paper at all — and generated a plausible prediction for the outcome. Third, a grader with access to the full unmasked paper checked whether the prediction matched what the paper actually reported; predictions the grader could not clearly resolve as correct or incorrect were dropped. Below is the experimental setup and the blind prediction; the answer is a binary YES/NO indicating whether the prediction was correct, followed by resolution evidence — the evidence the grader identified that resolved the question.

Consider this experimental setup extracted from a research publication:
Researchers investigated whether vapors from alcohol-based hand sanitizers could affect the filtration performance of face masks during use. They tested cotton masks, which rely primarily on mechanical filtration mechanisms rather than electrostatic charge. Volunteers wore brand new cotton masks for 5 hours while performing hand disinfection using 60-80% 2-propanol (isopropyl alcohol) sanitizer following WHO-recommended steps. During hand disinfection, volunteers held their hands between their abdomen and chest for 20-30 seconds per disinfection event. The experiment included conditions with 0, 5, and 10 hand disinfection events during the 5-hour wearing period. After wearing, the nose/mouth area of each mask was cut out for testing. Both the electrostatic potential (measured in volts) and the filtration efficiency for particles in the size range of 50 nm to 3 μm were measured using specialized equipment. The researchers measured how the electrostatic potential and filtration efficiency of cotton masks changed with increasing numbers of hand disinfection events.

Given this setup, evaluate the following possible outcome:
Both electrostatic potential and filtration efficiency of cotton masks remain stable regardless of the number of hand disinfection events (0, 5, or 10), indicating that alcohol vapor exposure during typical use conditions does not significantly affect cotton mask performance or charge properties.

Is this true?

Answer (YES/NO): NO